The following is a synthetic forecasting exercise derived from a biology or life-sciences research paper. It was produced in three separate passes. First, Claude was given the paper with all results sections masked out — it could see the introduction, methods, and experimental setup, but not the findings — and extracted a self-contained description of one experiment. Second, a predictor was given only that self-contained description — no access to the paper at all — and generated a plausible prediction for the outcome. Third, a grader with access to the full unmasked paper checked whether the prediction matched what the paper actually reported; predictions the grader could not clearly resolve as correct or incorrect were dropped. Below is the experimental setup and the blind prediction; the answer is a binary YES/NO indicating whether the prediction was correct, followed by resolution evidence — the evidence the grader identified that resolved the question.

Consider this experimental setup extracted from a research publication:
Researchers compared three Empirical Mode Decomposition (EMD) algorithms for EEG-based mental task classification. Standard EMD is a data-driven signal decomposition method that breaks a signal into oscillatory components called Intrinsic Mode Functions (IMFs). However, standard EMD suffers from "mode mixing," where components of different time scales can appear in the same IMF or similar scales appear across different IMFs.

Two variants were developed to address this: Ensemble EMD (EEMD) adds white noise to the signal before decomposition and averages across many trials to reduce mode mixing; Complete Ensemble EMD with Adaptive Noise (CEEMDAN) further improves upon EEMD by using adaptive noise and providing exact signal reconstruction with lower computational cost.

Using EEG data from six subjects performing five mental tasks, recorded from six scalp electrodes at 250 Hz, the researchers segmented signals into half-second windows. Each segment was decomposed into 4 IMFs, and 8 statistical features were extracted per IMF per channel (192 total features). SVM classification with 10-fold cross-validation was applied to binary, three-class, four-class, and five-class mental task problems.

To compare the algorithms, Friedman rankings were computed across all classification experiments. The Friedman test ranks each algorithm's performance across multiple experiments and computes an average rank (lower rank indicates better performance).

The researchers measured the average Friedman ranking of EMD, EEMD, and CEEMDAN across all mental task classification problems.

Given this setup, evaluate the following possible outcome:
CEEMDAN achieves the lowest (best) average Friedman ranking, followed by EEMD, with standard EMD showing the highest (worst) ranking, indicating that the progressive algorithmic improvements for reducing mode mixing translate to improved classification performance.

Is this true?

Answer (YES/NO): NO